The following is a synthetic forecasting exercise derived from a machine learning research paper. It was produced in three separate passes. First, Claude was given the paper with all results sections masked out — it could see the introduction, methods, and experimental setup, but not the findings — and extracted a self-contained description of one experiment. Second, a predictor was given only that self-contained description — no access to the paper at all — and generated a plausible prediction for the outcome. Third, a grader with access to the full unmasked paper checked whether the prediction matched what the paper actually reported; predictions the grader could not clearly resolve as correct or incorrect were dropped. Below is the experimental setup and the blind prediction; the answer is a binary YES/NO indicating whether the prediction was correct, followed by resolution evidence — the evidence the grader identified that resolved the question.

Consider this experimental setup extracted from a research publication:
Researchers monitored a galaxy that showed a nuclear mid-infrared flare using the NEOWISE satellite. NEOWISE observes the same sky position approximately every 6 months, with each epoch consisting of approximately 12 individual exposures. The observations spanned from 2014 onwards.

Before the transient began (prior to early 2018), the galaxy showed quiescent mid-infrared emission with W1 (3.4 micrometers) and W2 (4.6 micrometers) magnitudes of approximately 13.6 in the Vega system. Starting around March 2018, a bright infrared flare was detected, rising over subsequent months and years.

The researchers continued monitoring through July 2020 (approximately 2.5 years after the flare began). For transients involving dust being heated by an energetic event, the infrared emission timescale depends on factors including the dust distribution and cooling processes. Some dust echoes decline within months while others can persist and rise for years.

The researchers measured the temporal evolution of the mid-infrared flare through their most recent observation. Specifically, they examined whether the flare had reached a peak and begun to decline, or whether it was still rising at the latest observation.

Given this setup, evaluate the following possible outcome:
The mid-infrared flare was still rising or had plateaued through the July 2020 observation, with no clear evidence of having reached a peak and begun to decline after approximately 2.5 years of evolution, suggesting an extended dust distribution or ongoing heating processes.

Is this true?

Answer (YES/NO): YES